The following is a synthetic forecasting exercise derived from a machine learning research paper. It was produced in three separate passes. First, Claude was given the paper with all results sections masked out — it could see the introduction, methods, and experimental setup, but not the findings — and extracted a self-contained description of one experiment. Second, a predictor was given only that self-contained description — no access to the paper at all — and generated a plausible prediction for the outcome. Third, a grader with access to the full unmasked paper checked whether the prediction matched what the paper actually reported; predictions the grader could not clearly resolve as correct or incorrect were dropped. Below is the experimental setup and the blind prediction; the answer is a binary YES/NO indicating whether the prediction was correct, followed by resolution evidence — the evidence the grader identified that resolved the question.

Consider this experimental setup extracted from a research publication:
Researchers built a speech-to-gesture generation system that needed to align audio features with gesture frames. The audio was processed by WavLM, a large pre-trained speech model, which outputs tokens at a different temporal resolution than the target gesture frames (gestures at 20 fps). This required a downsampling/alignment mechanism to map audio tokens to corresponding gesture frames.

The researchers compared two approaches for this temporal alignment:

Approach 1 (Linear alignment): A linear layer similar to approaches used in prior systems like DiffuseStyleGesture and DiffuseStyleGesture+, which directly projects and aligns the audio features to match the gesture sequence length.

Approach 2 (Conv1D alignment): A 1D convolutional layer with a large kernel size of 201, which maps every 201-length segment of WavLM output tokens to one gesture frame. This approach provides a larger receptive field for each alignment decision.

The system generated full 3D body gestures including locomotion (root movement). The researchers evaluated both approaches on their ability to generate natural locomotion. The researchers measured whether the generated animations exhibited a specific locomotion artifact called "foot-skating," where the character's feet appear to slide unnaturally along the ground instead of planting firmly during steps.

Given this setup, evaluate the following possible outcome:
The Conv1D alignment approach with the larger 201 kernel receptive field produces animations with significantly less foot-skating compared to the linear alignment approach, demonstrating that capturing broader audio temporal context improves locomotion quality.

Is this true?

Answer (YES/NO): YES